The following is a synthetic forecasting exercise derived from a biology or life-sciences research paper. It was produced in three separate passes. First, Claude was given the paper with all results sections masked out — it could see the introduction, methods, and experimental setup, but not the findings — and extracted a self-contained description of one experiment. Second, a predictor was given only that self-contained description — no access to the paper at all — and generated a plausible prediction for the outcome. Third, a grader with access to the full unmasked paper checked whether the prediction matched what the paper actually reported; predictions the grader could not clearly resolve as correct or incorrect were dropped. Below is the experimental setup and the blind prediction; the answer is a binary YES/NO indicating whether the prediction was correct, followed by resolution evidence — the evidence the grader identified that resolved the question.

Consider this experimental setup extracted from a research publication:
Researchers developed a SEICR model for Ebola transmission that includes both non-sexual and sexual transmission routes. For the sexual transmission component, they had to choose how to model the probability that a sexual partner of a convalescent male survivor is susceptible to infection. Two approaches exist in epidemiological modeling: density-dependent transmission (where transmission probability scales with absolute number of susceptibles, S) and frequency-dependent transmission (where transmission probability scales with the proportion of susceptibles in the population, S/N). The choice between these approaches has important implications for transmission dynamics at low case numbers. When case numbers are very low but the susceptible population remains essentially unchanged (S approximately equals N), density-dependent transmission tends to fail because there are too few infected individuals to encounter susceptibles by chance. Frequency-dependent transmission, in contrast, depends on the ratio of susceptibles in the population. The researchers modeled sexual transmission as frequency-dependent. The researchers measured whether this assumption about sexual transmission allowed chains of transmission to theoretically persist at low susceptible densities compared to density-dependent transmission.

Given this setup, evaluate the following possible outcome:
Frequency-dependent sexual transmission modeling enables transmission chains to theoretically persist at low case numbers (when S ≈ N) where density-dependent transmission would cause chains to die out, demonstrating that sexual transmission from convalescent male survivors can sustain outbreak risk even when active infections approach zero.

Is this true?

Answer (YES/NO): YES